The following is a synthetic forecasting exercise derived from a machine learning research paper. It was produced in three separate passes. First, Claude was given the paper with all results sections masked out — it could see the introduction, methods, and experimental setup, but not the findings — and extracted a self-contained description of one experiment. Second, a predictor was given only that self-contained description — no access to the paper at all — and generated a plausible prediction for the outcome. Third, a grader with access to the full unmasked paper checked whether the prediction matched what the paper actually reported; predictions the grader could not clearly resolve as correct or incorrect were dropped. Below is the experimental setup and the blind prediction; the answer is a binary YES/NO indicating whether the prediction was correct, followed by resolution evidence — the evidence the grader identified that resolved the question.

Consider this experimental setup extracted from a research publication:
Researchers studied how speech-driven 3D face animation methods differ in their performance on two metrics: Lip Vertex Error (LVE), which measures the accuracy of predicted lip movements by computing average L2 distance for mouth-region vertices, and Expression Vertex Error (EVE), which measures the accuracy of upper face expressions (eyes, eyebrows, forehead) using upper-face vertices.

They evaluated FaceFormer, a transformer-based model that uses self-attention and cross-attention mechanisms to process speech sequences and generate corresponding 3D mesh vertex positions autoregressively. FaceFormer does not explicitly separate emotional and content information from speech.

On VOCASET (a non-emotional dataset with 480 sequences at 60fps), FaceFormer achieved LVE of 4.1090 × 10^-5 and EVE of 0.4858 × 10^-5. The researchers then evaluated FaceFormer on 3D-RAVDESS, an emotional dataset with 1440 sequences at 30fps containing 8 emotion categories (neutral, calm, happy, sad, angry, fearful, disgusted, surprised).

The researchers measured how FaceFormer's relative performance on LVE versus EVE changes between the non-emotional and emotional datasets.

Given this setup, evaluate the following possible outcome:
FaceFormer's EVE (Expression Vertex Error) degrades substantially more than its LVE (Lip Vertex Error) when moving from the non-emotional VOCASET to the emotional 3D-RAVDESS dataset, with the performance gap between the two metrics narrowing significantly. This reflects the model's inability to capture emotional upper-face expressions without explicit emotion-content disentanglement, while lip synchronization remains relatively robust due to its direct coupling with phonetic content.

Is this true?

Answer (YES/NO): YES